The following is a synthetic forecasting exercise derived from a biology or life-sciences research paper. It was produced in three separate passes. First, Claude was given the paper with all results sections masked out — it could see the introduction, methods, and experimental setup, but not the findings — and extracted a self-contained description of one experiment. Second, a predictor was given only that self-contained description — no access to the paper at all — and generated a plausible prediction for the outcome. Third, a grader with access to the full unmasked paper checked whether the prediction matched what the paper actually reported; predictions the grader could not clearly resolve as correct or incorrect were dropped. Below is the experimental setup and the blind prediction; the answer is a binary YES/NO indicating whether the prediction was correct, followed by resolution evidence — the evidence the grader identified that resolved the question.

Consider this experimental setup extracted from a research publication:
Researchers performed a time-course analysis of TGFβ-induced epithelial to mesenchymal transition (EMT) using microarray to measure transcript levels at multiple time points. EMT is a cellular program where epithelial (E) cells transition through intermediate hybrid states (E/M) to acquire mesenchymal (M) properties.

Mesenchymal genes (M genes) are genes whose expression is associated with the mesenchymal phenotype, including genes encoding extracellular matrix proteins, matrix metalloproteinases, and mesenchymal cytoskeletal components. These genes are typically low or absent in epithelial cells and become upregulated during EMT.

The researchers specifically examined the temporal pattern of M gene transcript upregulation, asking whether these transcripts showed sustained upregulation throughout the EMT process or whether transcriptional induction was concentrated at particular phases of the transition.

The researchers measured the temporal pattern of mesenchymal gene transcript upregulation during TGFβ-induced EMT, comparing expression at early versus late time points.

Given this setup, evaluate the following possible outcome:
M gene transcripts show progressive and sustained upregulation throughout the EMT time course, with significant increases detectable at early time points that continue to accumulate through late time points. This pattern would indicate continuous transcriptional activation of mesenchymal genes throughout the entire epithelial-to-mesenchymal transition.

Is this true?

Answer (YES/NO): NO